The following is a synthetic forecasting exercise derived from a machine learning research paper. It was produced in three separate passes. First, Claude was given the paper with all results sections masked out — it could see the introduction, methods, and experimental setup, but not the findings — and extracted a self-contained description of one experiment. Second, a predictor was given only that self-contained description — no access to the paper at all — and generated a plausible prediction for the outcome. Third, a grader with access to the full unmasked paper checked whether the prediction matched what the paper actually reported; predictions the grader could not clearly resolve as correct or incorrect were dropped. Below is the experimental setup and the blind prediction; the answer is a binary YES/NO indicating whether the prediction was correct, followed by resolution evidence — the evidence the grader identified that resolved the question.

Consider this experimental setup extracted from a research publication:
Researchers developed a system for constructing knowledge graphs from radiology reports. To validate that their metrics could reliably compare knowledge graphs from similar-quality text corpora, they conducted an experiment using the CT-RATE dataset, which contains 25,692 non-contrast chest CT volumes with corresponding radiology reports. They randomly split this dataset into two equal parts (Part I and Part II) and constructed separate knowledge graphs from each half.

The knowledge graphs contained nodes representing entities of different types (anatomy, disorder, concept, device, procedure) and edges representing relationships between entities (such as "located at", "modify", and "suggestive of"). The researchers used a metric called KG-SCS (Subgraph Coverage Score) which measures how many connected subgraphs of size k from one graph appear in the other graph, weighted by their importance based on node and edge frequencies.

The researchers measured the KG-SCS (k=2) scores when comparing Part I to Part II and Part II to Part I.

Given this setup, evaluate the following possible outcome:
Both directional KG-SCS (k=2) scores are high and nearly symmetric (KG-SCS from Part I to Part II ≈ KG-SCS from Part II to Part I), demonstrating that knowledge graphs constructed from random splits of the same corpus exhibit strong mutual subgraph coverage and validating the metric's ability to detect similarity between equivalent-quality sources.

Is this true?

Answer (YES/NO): YES